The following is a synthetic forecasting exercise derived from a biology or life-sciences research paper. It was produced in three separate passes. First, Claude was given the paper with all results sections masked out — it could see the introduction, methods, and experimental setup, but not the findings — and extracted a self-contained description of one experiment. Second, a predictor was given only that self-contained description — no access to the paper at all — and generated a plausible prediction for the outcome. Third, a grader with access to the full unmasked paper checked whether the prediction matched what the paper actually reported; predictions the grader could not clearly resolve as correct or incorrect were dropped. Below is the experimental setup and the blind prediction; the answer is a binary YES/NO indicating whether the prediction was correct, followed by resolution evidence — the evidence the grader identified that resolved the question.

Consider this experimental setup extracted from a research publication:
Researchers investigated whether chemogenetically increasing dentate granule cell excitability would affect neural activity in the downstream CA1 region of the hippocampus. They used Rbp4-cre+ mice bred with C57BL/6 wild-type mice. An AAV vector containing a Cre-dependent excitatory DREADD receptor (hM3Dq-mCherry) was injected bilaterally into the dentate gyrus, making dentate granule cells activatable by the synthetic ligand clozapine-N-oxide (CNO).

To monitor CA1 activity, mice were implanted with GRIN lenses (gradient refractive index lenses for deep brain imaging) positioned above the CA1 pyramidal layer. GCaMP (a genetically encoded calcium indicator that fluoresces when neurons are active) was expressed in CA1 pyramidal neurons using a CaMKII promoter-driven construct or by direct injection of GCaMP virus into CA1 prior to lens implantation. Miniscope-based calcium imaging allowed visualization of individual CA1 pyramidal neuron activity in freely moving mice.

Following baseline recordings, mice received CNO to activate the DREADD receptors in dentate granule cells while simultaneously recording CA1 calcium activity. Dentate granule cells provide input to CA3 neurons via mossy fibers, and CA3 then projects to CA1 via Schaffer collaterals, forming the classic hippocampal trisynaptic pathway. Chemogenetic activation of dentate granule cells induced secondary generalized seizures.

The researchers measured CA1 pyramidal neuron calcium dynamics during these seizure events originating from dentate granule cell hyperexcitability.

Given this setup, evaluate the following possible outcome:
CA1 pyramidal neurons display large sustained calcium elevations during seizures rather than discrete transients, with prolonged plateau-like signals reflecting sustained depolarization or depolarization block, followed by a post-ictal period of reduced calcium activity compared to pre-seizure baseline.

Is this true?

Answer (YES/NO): NO